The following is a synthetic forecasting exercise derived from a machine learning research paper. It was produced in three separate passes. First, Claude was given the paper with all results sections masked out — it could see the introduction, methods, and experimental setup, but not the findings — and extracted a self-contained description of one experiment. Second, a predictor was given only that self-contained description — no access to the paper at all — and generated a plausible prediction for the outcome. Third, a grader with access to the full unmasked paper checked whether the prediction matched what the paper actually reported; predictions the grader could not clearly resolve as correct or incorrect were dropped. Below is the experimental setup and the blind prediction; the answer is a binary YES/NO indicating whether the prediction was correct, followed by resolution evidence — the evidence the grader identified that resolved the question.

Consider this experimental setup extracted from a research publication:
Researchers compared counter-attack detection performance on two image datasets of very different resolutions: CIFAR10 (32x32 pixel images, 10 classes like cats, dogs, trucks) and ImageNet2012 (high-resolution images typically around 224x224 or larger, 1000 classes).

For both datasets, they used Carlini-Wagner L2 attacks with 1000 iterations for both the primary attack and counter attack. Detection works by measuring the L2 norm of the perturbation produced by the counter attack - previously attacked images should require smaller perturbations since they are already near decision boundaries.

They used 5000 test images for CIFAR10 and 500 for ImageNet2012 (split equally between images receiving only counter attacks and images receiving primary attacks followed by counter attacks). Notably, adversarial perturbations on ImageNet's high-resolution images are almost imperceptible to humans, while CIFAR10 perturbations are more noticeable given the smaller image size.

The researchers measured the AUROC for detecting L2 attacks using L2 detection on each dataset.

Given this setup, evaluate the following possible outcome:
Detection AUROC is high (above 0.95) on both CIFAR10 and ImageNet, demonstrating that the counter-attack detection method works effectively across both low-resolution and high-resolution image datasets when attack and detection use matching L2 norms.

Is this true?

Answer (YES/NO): YES